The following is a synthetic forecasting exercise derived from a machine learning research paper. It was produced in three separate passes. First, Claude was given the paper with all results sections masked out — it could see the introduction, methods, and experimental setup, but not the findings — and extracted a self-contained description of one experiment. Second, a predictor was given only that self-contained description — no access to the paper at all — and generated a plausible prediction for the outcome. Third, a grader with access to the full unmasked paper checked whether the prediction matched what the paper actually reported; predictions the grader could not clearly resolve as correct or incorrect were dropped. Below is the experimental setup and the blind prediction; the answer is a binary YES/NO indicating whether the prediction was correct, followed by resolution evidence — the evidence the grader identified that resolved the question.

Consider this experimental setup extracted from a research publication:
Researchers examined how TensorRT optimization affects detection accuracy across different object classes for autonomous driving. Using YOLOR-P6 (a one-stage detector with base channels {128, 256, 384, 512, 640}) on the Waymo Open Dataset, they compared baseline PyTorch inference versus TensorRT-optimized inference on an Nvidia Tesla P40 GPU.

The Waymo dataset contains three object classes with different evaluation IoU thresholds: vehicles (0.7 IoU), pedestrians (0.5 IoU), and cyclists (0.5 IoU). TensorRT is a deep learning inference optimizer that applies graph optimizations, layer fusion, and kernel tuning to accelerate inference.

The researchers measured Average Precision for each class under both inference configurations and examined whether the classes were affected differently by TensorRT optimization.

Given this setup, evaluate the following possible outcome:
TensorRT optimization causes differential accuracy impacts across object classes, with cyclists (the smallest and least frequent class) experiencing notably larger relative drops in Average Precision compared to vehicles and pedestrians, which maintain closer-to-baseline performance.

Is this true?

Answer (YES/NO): NO